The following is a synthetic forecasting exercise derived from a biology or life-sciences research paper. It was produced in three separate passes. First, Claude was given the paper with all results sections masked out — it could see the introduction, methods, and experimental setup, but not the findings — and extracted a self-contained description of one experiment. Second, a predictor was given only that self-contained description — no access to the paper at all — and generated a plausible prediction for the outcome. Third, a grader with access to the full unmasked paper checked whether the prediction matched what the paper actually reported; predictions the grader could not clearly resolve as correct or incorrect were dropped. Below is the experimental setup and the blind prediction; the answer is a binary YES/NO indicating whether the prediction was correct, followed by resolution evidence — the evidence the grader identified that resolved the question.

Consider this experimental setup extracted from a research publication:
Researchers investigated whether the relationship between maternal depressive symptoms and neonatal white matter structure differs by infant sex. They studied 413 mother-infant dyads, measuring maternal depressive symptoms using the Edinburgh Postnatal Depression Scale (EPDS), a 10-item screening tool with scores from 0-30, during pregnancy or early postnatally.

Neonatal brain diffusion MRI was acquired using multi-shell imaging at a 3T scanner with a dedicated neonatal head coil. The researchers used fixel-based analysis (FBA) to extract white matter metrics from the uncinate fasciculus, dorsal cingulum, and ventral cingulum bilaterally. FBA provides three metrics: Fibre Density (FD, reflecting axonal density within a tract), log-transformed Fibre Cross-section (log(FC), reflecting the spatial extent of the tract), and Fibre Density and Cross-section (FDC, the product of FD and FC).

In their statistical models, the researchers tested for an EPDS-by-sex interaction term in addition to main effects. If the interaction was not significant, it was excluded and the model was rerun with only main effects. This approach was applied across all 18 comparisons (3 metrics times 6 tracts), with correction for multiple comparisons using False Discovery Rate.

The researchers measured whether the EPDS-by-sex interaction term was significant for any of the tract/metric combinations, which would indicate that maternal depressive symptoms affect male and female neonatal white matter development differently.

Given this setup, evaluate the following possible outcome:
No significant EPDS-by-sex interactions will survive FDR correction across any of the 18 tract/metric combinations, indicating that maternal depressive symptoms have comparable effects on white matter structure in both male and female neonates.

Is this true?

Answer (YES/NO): YES